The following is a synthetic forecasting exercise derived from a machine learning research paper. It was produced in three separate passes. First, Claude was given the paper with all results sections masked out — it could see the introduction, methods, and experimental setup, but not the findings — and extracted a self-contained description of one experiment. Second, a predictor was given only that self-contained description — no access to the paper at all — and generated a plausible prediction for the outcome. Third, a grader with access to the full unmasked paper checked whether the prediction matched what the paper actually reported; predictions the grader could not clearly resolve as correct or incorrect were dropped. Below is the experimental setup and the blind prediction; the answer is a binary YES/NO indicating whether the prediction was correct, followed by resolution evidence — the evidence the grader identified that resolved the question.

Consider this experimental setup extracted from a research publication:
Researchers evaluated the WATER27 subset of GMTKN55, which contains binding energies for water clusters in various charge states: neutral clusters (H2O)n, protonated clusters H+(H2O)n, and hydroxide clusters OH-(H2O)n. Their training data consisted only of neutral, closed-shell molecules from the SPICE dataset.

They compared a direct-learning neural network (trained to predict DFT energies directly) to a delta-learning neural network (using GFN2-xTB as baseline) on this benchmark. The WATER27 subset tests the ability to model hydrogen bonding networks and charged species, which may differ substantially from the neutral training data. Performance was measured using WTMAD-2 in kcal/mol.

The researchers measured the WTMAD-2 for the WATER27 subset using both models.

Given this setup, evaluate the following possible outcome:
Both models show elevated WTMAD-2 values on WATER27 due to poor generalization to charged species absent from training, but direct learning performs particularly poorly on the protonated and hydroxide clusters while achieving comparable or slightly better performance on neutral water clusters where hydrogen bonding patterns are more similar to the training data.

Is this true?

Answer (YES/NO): NO